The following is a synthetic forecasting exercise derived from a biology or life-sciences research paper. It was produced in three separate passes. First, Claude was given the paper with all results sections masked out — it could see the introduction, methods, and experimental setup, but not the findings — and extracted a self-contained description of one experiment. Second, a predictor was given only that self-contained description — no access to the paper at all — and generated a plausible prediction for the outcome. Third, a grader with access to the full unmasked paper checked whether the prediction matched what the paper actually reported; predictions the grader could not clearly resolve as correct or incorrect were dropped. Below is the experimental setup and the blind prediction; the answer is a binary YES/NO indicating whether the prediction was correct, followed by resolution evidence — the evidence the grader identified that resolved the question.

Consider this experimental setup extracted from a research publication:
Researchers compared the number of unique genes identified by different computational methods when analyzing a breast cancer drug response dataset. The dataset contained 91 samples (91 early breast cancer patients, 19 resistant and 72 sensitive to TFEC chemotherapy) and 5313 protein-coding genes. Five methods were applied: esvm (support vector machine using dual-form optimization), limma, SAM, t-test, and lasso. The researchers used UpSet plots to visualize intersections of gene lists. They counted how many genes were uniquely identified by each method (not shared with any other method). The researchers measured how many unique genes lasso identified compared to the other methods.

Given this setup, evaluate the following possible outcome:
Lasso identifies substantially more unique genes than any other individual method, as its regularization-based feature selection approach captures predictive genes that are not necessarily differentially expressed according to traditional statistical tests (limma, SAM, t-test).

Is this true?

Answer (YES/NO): NO